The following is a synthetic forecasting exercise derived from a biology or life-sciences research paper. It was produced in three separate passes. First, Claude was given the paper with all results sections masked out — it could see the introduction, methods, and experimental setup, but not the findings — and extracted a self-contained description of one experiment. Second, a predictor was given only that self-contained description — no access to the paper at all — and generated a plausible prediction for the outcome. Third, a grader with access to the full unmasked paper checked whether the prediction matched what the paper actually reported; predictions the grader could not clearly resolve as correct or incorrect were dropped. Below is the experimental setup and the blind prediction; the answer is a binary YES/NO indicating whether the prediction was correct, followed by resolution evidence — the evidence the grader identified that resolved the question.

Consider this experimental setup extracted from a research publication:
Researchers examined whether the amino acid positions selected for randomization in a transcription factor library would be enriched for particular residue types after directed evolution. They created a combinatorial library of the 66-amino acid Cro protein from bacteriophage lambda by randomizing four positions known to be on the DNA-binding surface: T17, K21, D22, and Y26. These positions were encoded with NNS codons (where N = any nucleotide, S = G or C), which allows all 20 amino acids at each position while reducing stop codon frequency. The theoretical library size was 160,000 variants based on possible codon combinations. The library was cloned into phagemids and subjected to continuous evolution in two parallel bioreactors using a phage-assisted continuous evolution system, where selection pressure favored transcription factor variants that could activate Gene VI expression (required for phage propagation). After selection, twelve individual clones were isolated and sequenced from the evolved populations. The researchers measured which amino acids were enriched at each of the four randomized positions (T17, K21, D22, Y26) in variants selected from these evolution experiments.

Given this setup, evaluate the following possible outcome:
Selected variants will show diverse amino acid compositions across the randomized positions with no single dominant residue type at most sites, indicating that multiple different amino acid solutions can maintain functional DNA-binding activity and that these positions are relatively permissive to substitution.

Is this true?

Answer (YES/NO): NO